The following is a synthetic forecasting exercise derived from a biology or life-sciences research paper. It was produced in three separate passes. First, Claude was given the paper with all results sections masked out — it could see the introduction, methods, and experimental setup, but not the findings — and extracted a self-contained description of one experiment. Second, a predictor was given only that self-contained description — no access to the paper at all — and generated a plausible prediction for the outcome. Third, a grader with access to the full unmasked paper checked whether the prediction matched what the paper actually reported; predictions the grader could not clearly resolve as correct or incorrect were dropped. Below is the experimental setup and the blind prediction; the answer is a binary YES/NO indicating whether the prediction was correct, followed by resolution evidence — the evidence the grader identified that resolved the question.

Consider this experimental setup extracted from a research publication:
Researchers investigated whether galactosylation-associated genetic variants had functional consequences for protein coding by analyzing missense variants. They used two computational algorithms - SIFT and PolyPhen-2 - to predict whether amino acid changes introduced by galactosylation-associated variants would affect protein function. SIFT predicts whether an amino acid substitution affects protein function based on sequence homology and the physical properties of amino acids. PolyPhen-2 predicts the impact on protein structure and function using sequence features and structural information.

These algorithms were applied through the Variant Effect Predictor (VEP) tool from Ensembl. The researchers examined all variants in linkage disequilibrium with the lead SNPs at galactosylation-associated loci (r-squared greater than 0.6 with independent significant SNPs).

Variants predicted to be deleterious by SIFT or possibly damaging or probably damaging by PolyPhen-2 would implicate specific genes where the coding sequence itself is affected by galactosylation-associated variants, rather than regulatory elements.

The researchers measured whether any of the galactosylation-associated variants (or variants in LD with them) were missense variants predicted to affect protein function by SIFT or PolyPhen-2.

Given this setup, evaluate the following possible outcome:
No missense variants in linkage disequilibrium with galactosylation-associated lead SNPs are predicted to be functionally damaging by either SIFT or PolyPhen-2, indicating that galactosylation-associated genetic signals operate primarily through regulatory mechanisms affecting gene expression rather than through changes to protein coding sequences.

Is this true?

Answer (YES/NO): NO